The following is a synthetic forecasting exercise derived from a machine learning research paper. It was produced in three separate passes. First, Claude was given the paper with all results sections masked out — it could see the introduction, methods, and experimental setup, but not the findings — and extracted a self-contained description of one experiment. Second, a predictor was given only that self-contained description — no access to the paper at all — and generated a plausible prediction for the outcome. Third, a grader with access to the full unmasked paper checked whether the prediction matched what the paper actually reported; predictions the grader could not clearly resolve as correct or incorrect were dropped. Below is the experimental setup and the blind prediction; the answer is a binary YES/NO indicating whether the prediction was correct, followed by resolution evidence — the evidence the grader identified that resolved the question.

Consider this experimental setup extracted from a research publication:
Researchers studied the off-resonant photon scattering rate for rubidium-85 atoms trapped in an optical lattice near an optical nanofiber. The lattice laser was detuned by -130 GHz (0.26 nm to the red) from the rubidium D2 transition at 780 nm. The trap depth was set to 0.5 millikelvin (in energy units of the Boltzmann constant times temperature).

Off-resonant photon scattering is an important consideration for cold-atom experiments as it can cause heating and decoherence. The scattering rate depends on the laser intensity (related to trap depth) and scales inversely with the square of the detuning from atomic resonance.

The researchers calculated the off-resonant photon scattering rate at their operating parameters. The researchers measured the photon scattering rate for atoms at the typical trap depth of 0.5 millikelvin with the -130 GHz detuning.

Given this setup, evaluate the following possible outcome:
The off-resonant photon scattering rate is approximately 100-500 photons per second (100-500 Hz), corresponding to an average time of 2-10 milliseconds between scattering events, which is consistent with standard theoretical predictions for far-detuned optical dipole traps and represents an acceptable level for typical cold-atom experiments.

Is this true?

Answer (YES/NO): YES